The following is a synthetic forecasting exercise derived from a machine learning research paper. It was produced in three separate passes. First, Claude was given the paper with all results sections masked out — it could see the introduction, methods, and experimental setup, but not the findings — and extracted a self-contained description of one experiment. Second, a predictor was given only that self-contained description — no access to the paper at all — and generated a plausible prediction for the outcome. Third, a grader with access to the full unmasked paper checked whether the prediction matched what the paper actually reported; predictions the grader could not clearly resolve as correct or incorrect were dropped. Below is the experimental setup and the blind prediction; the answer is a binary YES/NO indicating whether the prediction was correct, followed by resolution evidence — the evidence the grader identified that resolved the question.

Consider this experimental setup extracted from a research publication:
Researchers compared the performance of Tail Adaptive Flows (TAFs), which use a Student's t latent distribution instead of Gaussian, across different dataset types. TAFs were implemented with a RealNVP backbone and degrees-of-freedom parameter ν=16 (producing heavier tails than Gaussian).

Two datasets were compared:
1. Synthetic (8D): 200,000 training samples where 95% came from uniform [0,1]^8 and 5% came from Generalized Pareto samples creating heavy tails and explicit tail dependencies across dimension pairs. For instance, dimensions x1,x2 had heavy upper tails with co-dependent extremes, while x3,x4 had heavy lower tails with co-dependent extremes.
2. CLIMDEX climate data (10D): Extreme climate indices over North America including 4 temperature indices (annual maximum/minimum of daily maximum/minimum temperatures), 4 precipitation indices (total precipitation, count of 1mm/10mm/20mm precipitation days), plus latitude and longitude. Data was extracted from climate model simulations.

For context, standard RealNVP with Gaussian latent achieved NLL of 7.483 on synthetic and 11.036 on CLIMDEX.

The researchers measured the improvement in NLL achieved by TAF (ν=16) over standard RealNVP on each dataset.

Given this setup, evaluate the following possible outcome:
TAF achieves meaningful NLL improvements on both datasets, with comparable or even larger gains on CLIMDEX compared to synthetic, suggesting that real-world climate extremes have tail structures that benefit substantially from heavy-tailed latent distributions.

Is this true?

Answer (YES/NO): NO